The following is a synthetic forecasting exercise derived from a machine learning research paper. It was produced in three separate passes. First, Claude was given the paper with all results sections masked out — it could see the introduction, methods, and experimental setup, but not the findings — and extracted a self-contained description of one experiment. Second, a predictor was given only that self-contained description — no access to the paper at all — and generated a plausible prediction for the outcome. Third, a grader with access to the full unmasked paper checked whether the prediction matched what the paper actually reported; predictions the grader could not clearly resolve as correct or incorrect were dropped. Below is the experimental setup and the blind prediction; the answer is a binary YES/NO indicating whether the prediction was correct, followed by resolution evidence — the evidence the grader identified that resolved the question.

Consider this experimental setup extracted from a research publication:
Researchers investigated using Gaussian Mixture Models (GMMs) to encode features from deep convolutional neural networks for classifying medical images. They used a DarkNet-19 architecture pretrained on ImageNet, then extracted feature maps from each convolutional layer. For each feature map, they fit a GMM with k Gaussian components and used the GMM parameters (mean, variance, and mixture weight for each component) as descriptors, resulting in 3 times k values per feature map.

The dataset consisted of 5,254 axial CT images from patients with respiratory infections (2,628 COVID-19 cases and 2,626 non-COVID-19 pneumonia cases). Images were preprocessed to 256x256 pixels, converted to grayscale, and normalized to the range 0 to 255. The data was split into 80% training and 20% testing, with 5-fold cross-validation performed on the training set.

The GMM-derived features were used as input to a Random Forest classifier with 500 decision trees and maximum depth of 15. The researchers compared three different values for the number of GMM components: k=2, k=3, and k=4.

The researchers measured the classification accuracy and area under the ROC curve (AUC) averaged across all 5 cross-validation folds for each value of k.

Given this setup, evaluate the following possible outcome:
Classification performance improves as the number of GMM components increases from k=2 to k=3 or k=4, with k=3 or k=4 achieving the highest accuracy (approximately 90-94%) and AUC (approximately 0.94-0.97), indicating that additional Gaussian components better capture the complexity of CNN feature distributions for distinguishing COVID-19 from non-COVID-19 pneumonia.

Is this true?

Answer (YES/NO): NO